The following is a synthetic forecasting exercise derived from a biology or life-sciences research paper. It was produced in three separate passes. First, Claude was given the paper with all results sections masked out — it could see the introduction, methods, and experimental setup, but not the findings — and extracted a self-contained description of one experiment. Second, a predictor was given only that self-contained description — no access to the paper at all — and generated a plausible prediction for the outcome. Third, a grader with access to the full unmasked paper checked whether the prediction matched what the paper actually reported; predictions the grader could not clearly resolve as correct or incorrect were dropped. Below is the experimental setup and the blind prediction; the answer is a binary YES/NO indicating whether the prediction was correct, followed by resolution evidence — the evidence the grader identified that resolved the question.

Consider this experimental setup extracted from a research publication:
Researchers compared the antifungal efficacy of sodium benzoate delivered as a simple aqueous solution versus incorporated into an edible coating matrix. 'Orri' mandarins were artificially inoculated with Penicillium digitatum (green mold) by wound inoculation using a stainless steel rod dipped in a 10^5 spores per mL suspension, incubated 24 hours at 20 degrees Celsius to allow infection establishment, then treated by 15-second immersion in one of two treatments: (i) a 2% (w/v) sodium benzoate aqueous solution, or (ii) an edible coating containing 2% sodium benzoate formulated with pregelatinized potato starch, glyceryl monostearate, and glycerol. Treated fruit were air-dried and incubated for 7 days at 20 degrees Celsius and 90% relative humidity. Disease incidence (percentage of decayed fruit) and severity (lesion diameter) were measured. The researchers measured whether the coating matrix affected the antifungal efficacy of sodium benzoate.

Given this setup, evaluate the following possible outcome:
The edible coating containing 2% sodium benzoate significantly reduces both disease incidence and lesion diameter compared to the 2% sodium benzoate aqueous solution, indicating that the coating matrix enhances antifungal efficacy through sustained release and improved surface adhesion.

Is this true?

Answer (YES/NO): NO